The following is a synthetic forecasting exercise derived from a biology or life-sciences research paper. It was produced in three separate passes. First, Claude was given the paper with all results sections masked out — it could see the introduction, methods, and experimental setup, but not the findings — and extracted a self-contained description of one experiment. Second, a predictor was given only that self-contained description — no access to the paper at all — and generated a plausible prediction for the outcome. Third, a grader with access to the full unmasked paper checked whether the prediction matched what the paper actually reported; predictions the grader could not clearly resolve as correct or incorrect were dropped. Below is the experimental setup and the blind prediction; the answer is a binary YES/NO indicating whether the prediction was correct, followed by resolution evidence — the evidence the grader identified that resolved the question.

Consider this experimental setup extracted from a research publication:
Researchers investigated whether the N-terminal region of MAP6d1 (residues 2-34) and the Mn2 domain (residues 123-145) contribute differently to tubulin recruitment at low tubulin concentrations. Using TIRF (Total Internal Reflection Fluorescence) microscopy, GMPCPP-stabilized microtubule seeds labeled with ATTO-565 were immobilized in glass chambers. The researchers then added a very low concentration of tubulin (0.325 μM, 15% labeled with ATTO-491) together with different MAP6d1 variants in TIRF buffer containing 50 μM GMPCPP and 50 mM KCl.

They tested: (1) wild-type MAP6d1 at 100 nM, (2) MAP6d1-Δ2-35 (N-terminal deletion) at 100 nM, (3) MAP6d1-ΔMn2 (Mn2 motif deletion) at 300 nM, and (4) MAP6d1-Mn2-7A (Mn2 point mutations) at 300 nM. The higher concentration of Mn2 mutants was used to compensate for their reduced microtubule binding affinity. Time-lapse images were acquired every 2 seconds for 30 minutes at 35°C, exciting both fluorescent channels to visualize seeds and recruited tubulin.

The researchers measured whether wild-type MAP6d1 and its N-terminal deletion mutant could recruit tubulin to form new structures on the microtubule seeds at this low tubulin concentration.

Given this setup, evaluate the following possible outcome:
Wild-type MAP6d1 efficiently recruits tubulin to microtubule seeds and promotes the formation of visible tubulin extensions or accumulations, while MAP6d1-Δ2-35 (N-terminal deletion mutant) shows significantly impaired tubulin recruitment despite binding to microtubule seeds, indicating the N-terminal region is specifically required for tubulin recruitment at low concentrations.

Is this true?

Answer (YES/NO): YES